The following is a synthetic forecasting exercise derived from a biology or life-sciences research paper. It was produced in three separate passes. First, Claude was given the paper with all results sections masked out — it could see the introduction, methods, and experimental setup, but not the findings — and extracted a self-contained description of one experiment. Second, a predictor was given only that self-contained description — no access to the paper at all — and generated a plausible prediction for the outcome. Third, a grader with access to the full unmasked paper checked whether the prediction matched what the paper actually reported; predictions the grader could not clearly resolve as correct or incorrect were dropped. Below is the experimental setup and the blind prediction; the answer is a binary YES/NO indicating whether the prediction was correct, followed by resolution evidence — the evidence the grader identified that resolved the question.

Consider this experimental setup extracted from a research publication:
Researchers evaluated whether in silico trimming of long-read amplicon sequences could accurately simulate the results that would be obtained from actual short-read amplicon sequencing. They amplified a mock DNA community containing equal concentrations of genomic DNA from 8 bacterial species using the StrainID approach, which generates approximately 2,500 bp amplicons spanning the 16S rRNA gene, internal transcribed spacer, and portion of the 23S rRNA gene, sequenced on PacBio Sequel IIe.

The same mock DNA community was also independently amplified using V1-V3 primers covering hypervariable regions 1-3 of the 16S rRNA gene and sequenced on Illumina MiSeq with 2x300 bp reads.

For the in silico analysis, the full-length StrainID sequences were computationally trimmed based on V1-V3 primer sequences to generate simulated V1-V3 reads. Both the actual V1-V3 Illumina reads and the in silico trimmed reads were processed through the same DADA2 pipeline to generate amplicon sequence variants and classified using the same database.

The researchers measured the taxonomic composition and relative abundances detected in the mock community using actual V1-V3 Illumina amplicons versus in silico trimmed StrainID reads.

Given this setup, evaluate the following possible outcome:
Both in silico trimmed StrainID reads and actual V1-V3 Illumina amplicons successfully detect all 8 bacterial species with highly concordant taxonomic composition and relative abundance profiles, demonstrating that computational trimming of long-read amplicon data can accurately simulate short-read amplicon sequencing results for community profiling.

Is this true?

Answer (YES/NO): NO